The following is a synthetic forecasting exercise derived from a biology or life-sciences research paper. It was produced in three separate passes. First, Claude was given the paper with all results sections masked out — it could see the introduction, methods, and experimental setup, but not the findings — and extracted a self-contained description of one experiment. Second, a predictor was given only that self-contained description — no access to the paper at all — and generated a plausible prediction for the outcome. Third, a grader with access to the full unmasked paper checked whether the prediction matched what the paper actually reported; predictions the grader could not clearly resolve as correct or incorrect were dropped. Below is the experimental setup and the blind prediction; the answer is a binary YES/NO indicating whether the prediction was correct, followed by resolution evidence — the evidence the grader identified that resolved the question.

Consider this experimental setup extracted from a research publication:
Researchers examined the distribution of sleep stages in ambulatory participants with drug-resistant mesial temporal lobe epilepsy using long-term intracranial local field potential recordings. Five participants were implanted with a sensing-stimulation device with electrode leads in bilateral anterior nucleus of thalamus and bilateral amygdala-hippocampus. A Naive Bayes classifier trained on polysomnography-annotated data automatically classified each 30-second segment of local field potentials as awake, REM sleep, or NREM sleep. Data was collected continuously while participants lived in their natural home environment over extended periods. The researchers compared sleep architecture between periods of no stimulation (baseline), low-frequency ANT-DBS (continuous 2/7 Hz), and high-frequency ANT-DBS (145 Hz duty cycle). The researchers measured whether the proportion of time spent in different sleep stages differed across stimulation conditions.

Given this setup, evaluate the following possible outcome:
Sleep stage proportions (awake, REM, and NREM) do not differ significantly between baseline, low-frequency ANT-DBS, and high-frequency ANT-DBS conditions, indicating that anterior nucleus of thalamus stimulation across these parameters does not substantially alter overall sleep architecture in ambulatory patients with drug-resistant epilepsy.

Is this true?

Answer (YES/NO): NO